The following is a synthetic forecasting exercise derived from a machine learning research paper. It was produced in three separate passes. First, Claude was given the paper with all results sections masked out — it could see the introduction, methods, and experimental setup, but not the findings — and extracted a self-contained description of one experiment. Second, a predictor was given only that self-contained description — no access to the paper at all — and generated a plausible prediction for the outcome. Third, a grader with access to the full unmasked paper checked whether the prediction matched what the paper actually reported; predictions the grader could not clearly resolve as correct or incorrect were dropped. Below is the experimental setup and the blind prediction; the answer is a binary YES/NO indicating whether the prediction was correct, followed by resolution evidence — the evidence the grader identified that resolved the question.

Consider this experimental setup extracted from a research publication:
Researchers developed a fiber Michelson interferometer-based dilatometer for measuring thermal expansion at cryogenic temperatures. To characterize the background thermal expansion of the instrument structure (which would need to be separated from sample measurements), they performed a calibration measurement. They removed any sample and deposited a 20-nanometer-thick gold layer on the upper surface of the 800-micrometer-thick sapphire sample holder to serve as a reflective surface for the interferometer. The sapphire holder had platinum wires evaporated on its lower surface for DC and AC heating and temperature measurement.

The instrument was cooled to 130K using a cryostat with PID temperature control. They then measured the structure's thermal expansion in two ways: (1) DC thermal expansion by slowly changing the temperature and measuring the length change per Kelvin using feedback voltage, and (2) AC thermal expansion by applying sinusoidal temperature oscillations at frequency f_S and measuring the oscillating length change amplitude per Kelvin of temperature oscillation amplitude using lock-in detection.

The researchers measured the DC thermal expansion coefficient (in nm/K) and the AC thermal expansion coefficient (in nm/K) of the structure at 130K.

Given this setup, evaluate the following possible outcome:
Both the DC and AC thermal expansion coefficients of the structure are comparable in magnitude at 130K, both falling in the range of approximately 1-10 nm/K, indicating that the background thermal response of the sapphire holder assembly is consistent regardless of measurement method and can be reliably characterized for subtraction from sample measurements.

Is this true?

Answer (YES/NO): NO